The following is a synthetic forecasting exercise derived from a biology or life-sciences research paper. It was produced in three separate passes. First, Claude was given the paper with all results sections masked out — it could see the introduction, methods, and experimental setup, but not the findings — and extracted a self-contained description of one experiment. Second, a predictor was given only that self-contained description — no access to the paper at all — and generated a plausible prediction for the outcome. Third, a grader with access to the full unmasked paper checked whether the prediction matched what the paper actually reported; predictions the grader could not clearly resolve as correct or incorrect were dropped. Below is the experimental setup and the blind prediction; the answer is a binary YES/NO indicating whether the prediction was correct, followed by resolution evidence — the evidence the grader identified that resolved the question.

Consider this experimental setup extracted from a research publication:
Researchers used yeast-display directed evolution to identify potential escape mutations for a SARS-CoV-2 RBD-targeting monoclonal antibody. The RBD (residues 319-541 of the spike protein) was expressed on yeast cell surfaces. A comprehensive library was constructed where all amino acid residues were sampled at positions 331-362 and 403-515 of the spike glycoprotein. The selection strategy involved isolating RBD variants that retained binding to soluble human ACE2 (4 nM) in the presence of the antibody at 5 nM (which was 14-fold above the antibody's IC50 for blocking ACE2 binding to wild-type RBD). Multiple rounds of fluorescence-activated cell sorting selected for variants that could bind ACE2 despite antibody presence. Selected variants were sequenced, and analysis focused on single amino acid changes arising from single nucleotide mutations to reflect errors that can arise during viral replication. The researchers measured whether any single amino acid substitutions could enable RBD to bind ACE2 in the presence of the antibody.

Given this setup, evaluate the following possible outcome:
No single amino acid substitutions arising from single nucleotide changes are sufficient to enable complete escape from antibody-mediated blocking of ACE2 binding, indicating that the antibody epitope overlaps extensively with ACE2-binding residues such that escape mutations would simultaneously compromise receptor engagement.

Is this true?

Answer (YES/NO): NO